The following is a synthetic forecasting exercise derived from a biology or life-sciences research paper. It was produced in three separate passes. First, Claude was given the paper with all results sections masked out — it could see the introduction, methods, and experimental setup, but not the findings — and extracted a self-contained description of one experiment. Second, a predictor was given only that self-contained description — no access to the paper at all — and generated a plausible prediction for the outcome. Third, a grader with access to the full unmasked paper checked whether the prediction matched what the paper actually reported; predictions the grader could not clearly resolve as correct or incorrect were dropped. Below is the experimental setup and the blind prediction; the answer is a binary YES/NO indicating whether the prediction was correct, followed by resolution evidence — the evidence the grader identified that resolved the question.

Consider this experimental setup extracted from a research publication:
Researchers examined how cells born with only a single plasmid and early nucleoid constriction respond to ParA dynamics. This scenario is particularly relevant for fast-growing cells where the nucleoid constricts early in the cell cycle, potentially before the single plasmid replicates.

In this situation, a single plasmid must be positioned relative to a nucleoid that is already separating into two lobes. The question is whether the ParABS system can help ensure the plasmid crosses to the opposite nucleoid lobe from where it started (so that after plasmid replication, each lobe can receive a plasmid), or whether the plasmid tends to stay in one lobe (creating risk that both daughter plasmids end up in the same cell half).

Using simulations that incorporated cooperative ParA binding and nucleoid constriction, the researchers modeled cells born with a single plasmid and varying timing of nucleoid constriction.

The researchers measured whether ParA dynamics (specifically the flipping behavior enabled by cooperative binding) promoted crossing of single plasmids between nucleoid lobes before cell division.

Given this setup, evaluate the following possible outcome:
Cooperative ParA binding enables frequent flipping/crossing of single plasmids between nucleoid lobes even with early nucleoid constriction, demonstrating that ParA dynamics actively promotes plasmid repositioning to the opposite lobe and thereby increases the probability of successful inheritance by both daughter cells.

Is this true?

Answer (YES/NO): YES